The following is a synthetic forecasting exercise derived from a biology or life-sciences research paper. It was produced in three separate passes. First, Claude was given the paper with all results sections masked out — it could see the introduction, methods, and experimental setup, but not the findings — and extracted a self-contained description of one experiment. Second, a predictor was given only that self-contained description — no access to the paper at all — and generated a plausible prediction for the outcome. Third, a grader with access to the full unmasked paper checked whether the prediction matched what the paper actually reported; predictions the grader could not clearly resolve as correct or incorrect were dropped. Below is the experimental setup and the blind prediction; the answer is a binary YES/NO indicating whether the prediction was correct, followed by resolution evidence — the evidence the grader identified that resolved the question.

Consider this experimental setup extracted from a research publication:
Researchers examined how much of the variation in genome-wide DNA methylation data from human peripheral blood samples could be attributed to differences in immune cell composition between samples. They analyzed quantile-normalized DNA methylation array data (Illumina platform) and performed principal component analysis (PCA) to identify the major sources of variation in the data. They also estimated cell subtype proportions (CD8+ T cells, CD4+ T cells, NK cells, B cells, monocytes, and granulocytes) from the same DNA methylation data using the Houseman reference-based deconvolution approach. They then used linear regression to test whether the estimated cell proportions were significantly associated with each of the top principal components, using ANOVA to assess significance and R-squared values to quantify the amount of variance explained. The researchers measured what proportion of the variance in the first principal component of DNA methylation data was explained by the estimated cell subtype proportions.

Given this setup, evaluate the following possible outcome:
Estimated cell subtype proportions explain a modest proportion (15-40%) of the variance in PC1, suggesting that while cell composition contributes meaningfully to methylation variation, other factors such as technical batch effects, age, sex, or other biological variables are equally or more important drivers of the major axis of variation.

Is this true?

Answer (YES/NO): NO